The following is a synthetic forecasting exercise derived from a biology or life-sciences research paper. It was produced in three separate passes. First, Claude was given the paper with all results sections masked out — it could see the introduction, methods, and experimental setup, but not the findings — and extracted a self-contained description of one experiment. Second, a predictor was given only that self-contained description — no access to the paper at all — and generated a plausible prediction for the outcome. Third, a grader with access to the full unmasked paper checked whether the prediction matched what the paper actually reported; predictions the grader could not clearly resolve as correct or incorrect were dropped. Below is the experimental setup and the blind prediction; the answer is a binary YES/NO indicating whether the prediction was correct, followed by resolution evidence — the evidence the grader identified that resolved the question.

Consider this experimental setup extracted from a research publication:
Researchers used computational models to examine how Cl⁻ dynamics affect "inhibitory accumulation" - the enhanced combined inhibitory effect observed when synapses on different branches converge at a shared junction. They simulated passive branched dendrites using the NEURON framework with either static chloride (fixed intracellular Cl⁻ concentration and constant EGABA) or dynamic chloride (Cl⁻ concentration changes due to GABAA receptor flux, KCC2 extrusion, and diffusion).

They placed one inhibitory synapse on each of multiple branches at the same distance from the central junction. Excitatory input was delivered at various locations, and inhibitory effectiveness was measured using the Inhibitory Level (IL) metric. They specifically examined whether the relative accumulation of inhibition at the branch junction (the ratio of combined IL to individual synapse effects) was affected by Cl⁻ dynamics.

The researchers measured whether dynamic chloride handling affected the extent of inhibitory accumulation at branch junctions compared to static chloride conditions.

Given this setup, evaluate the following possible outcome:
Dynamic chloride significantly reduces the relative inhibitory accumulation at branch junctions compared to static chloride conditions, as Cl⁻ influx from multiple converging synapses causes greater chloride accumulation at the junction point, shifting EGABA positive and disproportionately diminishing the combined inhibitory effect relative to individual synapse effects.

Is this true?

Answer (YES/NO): NO